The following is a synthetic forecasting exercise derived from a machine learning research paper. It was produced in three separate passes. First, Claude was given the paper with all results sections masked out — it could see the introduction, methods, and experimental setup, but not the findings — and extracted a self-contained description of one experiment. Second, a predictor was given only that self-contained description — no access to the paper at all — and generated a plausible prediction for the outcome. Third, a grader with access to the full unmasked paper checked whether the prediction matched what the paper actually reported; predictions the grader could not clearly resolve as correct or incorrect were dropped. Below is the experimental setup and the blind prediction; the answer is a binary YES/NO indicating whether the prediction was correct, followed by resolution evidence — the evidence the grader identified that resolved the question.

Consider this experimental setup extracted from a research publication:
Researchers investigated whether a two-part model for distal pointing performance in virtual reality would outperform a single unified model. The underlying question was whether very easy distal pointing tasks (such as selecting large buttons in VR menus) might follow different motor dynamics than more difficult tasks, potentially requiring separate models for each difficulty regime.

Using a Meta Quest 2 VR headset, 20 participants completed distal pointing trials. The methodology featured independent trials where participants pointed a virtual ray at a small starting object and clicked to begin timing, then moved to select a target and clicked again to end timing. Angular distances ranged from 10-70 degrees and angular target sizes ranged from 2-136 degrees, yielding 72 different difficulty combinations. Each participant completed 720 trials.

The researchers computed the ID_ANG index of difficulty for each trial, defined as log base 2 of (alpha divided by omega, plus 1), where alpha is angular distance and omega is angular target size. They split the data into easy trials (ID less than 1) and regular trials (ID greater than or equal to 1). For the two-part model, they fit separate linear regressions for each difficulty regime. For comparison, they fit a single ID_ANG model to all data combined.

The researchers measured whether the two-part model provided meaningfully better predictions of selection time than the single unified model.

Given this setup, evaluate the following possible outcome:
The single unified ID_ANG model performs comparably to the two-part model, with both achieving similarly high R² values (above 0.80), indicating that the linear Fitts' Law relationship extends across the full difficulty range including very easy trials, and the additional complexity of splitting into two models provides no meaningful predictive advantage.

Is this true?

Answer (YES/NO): YES